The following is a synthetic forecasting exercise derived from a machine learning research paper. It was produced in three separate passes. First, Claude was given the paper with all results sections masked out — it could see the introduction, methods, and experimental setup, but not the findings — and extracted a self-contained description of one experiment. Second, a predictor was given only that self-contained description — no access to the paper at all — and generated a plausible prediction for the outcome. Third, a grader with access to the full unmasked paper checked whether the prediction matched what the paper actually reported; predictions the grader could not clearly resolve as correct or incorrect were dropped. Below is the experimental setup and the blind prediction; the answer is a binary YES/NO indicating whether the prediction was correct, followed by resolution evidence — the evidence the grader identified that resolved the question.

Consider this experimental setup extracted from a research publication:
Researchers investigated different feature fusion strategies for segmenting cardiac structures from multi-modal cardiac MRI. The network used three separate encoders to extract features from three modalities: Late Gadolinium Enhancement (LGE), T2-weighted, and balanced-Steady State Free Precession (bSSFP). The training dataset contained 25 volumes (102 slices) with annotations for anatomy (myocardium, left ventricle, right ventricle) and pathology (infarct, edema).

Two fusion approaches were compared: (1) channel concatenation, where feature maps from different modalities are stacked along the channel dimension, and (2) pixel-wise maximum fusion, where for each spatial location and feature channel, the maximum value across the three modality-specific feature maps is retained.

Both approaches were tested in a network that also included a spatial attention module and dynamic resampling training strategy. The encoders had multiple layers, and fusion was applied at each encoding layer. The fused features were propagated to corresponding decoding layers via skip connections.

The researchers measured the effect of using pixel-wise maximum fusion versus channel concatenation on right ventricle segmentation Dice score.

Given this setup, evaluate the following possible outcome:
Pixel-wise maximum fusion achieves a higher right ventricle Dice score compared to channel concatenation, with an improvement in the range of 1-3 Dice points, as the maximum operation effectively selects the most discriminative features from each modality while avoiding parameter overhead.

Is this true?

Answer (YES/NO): NO